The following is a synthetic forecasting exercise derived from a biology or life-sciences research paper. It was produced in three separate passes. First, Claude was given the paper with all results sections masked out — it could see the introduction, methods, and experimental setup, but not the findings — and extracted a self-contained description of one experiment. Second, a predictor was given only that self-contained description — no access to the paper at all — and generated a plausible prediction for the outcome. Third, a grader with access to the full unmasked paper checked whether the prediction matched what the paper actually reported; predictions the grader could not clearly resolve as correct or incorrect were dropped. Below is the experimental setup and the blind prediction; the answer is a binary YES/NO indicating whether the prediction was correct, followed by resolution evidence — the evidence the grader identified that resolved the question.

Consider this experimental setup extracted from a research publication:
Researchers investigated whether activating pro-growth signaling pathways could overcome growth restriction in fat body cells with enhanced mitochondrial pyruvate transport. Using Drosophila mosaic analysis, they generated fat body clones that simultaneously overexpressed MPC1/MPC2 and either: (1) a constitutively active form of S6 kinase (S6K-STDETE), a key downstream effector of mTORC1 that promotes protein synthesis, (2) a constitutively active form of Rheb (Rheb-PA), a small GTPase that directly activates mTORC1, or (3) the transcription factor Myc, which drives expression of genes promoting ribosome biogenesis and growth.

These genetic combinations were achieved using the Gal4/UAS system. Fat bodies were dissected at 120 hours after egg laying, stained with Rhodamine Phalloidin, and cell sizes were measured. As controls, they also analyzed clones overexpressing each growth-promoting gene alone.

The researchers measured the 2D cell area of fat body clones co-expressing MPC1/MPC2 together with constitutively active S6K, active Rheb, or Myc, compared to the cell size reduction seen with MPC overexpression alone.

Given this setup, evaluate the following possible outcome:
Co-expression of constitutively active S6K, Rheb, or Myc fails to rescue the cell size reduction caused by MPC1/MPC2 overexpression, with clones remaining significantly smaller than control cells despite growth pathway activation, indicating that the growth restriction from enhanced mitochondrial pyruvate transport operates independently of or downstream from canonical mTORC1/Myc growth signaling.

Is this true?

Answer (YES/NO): YES